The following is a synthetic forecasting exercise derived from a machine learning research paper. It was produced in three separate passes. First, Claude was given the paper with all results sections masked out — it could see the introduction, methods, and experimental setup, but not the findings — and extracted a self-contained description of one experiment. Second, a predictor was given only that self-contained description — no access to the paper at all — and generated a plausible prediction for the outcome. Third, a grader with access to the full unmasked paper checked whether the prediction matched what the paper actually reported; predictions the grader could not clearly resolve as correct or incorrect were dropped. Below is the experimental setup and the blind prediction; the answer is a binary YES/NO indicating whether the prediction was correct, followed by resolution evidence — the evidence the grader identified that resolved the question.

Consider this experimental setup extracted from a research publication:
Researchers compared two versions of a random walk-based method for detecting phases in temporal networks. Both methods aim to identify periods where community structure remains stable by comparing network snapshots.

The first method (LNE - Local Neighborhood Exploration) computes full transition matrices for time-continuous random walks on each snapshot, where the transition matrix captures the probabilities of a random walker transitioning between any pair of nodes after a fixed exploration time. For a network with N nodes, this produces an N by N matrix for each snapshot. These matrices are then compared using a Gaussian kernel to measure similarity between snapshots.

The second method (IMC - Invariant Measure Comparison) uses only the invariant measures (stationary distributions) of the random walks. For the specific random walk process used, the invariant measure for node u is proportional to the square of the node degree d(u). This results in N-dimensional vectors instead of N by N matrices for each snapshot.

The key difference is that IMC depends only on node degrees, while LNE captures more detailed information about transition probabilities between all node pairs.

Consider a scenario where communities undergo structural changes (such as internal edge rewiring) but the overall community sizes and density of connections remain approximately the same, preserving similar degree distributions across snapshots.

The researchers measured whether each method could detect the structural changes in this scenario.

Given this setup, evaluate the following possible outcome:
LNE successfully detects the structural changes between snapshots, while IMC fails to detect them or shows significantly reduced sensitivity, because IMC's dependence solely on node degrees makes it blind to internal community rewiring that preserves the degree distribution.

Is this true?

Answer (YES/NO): YES